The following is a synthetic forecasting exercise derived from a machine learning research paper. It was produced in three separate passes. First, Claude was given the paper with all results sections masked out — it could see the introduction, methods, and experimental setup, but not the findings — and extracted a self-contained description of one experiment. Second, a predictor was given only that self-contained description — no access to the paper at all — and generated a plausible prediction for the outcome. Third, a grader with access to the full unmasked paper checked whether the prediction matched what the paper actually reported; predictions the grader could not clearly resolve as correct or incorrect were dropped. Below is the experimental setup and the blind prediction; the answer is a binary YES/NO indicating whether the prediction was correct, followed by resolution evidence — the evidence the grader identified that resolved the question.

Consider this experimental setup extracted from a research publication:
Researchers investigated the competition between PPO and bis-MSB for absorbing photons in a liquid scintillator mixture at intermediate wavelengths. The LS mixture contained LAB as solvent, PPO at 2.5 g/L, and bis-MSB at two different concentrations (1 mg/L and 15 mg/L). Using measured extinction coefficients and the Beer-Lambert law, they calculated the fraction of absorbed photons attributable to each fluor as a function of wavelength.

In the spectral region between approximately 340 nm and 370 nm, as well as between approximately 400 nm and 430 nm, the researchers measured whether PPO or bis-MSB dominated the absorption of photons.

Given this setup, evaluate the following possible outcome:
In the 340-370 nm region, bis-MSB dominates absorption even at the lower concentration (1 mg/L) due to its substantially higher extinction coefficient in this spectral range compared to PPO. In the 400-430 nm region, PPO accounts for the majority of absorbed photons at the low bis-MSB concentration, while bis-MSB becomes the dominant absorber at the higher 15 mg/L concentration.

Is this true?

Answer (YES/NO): NO